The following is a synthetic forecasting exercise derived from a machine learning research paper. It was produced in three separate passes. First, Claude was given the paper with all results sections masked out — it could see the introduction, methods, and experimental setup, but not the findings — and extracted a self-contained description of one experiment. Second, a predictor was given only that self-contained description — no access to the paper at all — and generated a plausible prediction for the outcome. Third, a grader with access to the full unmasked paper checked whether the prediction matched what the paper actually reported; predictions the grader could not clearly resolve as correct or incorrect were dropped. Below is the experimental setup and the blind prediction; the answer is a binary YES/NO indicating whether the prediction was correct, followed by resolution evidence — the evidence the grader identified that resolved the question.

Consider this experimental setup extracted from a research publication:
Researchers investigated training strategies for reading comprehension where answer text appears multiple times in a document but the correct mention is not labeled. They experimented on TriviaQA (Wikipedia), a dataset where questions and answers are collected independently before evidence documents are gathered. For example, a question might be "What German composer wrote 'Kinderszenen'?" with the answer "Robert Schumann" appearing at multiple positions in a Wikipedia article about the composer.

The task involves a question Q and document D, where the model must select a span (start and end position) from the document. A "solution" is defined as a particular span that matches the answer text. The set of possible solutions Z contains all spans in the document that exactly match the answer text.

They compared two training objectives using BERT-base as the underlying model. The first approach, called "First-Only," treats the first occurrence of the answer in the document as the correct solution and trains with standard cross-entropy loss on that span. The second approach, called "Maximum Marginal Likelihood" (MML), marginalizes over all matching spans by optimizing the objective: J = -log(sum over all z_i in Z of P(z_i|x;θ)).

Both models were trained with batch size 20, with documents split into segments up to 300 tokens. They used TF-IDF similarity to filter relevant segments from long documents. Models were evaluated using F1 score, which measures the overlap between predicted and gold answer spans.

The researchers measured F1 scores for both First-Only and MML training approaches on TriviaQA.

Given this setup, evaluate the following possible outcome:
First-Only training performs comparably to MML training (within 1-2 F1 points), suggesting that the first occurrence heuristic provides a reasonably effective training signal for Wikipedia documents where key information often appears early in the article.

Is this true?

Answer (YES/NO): YES